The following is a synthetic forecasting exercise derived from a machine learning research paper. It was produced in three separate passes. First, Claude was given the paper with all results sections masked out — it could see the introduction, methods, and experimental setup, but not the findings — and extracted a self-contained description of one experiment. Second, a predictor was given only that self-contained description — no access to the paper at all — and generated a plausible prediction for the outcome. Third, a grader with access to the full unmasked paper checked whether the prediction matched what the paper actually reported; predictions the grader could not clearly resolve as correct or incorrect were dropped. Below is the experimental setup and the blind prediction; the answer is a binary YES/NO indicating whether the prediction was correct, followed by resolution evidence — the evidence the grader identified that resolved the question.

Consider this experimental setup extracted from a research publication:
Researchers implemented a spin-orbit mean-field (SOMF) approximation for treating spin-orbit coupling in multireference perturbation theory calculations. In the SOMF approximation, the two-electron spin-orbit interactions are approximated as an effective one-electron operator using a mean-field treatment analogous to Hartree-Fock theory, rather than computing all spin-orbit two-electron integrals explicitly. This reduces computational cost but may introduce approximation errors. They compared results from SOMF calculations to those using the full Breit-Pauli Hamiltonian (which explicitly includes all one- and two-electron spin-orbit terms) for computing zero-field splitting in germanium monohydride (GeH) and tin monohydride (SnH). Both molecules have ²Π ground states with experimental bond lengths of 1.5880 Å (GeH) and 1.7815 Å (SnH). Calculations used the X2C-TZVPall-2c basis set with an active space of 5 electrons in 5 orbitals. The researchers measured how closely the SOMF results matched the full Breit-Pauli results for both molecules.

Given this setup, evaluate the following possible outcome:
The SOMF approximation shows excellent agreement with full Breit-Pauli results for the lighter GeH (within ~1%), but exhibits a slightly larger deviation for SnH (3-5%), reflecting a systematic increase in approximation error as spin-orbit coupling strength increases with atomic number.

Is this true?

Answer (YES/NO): NO